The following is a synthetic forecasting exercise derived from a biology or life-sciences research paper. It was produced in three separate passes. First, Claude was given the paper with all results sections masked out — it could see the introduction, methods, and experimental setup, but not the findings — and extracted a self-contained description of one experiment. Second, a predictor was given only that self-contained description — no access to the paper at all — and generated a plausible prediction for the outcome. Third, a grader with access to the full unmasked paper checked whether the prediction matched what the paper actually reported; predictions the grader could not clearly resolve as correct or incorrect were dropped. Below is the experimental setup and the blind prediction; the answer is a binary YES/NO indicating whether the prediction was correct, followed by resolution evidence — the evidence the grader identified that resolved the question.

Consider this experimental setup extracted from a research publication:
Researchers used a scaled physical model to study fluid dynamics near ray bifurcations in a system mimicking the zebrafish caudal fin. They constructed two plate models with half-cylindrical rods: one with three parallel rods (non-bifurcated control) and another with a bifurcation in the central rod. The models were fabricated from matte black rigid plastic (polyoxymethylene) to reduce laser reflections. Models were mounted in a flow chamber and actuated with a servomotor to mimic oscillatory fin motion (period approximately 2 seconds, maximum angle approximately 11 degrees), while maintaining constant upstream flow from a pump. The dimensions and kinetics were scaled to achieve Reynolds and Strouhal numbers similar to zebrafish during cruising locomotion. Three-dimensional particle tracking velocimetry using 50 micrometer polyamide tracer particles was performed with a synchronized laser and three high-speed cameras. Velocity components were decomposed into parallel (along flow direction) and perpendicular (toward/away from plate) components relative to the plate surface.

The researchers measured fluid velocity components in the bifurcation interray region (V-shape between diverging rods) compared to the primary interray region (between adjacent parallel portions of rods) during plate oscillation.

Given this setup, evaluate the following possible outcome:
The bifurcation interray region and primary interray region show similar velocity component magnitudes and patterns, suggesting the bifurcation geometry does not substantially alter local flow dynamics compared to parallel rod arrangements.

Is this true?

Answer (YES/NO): NO